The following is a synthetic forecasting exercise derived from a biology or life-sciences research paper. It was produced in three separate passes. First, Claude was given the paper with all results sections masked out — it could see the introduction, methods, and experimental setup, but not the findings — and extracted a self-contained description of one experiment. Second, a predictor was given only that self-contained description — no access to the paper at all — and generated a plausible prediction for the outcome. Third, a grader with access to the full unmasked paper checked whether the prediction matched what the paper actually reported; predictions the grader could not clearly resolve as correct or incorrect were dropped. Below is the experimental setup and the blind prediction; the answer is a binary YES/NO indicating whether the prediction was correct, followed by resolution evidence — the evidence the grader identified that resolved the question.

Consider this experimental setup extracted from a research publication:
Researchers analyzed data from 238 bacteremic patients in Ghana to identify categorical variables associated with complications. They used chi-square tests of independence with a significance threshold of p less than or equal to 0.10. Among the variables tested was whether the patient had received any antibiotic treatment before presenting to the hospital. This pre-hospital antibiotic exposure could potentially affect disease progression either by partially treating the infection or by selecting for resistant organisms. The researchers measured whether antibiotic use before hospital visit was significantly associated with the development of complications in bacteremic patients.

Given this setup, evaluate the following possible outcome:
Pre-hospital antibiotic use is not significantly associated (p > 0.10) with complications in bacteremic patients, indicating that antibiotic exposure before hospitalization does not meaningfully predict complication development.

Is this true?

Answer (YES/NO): NO